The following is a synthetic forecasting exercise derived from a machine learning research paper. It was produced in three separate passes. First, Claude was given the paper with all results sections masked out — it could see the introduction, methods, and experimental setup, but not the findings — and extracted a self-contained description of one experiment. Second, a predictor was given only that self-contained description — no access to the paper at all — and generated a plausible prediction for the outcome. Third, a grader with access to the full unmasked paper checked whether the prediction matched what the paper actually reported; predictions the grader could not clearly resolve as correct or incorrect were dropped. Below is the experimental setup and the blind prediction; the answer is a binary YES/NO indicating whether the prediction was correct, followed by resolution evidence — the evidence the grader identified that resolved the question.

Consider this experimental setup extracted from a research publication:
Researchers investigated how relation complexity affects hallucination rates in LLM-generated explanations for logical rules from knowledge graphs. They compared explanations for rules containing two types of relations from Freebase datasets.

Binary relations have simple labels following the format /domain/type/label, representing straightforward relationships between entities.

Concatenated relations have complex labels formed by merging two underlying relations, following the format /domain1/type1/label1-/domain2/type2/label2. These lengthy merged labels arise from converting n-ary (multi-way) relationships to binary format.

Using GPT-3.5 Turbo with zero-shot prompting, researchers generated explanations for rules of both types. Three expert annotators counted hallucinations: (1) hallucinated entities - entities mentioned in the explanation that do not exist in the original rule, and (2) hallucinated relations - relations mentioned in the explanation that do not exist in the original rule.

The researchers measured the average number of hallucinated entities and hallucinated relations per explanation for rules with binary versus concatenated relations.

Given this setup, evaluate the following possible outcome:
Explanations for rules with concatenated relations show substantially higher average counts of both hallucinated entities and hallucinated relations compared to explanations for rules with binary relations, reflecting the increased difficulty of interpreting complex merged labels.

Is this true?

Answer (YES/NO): YES